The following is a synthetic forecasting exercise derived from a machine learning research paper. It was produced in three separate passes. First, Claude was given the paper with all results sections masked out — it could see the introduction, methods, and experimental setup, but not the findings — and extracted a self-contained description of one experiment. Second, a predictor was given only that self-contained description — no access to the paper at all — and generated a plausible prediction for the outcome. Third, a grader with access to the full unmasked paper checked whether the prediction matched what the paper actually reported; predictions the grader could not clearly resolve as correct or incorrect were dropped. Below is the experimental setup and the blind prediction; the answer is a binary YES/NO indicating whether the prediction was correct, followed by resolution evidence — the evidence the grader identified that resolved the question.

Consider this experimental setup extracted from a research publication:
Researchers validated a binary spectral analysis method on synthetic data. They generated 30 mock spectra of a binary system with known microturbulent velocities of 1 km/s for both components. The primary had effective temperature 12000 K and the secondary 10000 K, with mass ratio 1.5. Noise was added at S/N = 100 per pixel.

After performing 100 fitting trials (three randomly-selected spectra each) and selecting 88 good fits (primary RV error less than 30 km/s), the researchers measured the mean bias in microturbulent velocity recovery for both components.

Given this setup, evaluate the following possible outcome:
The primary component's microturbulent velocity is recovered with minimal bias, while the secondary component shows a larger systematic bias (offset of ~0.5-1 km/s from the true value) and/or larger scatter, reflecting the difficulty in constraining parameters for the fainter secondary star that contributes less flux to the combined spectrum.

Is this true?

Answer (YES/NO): NO